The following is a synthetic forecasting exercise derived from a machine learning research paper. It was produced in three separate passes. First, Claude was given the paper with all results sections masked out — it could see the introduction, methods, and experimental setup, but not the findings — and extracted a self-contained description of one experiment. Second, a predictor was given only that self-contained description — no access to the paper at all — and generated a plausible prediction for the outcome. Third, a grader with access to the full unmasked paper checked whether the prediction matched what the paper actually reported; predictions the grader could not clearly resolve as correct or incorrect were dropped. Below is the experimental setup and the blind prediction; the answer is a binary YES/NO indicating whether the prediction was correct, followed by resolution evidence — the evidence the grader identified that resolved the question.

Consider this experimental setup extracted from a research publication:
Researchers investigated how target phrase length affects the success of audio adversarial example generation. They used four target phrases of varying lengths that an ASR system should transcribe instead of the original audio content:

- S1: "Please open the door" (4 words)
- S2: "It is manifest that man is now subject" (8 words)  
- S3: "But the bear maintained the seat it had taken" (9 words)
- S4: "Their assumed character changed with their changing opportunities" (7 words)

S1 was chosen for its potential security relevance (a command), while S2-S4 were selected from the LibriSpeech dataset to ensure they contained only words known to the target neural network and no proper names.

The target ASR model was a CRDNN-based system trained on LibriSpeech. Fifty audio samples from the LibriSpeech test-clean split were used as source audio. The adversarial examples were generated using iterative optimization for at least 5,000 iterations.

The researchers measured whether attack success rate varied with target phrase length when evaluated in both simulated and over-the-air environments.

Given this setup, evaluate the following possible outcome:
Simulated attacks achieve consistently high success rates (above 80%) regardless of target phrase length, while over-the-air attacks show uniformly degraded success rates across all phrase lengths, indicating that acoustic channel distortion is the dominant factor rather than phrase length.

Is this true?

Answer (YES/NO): NO